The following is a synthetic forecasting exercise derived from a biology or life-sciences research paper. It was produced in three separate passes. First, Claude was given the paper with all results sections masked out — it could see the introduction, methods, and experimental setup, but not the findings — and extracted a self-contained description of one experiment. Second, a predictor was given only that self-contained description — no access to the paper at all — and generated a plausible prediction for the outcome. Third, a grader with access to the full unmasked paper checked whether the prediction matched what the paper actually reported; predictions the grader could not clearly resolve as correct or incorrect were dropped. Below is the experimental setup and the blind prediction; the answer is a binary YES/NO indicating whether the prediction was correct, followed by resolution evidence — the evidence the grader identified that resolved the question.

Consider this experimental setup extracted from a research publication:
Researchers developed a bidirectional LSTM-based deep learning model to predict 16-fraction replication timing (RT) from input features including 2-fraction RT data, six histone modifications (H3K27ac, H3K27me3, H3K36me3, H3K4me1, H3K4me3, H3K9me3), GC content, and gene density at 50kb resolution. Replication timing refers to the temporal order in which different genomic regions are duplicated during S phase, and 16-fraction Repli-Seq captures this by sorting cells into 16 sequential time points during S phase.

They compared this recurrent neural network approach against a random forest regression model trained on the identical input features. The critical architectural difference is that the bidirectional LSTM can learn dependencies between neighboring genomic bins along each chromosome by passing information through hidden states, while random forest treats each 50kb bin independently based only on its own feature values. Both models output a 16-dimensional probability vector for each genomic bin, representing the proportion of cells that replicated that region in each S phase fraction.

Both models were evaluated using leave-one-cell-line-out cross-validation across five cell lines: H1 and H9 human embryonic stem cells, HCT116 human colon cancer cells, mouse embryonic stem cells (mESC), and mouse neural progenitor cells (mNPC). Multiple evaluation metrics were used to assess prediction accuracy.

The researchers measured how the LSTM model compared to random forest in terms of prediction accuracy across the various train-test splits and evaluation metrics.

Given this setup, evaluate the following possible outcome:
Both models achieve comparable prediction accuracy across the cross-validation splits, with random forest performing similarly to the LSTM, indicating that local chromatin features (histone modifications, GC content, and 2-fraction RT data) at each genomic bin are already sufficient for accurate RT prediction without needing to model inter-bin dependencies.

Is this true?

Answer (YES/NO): NO